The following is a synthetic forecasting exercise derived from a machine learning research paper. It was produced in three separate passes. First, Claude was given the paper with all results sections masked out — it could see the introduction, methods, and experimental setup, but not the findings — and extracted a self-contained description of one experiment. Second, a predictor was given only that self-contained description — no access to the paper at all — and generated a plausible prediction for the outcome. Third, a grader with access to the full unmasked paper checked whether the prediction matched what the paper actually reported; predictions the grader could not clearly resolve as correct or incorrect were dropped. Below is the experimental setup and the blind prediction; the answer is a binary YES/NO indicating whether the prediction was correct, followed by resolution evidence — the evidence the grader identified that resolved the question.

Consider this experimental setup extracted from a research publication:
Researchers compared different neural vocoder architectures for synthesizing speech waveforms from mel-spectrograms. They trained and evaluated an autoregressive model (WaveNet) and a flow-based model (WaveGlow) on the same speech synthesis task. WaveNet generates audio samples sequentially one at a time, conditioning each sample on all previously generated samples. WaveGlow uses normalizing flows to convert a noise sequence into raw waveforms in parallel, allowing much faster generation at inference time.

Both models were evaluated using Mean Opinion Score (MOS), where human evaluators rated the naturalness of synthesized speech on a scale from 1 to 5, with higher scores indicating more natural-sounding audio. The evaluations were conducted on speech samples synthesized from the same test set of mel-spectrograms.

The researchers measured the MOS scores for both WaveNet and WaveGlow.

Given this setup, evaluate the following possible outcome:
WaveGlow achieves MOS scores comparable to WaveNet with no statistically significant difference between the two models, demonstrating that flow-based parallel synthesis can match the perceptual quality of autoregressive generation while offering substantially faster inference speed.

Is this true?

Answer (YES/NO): NO